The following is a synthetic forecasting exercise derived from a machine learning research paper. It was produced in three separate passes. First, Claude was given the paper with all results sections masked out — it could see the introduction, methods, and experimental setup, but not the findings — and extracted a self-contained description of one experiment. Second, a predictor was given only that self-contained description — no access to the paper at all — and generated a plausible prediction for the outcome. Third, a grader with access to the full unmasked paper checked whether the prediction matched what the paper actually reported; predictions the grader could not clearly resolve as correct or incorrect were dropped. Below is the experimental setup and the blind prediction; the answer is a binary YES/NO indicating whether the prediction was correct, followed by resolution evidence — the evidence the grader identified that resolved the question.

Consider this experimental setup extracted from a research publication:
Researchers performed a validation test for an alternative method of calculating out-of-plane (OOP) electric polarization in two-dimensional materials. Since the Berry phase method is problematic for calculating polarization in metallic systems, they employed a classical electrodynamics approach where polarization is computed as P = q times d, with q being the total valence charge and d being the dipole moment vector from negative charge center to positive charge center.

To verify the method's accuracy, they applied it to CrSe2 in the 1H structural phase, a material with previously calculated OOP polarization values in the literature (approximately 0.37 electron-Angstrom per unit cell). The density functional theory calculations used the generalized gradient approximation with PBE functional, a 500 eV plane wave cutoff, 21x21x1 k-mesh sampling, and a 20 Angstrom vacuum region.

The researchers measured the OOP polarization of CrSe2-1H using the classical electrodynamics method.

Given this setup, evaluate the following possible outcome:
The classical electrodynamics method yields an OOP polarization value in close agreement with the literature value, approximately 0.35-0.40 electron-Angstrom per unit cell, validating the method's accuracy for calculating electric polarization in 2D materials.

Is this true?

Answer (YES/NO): NO